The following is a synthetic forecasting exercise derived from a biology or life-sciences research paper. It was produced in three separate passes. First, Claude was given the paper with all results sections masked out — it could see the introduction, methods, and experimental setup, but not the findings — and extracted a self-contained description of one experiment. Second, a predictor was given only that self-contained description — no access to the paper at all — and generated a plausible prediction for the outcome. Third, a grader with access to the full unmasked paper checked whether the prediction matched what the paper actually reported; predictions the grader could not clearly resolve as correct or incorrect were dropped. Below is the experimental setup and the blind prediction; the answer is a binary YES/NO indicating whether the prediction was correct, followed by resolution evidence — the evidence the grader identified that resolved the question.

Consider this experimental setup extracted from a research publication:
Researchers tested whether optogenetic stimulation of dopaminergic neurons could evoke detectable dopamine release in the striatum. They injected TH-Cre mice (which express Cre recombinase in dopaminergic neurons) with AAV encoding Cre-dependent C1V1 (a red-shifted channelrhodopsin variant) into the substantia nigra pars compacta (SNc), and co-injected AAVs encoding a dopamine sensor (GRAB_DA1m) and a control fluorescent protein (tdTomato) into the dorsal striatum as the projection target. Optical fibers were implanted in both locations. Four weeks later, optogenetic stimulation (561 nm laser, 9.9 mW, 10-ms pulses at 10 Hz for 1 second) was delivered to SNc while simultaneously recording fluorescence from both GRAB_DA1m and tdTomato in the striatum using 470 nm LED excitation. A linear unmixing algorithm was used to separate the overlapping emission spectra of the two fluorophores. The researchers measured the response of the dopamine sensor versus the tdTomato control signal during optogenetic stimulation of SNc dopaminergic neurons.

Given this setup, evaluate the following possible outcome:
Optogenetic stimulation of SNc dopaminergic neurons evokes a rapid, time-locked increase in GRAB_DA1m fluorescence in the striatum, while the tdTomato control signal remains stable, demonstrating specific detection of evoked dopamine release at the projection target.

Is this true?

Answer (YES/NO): YES